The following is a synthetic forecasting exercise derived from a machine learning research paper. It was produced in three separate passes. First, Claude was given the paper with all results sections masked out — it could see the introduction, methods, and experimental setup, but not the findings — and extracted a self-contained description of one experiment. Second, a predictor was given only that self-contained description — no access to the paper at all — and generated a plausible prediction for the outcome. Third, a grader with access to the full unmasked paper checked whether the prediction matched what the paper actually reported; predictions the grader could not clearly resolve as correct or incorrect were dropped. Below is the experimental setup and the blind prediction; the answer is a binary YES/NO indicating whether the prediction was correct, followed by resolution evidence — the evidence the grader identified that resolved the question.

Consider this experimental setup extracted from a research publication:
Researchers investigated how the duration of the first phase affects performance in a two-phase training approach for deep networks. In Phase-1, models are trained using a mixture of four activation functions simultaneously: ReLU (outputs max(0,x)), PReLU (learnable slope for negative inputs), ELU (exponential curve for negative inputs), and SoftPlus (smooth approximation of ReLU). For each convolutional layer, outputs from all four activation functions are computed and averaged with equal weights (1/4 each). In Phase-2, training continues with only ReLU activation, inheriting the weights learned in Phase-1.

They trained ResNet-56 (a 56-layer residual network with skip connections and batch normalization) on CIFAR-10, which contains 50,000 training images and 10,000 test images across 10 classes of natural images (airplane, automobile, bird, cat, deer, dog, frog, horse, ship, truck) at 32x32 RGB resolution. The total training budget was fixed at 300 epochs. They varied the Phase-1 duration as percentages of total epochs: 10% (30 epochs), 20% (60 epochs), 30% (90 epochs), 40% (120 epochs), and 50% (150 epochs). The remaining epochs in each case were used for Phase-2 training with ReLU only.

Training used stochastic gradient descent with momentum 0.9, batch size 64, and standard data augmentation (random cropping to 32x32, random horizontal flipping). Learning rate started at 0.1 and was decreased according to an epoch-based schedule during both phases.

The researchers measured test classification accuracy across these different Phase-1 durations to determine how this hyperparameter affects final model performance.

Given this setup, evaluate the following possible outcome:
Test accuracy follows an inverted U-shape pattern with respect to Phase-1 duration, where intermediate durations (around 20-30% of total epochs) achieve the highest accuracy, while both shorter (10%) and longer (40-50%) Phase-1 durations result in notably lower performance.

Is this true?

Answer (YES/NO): NO